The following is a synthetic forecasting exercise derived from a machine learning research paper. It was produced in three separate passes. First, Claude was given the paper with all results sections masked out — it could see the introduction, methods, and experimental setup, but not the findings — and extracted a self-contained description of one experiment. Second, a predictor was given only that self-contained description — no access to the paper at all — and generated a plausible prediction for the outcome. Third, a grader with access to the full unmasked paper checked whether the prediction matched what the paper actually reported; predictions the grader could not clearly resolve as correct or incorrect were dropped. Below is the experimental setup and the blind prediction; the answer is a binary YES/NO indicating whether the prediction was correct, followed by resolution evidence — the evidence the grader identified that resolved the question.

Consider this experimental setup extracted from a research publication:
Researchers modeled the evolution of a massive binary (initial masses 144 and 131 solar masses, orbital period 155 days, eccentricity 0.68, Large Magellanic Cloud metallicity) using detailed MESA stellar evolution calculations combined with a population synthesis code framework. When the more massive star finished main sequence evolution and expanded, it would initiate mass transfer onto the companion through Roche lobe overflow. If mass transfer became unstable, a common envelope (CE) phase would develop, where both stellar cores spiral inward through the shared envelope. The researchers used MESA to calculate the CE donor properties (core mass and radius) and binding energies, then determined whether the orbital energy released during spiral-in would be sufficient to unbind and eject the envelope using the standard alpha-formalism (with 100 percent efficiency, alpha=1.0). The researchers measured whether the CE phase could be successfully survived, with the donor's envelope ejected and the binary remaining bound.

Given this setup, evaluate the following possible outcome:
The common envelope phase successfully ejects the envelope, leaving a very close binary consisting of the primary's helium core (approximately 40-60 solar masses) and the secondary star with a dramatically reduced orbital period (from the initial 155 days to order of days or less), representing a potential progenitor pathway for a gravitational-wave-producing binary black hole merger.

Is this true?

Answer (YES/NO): NO